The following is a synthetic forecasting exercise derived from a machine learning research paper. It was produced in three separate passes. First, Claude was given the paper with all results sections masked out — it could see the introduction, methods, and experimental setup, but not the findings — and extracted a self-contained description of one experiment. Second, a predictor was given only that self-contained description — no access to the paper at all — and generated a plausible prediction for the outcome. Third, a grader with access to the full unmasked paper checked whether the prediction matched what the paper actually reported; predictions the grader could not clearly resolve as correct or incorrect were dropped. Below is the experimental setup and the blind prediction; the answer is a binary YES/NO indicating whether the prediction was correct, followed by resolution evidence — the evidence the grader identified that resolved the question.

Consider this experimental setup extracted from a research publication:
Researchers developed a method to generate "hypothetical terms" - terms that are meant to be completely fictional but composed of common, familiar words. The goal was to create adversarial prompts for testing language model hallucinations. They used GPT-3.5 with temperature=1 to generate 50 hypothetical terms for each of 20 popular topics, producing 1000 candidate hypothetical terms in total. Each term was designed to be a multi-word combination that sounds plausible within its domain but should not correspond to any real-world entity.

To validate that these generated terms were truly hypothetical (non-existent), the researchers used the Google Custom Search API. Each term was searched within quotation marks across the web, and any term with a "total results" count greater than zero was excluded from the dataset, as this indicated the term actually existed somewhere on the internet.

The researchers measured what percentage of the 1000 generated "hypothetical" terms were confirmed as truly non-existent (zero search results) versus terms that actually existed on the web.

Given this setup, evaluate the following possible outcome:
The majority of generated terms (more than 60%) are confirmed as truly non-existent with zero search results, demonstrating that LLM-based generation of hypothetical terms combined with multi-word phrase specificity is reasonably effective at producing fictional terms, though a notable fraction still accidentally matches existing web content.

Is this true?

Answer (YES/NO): YES